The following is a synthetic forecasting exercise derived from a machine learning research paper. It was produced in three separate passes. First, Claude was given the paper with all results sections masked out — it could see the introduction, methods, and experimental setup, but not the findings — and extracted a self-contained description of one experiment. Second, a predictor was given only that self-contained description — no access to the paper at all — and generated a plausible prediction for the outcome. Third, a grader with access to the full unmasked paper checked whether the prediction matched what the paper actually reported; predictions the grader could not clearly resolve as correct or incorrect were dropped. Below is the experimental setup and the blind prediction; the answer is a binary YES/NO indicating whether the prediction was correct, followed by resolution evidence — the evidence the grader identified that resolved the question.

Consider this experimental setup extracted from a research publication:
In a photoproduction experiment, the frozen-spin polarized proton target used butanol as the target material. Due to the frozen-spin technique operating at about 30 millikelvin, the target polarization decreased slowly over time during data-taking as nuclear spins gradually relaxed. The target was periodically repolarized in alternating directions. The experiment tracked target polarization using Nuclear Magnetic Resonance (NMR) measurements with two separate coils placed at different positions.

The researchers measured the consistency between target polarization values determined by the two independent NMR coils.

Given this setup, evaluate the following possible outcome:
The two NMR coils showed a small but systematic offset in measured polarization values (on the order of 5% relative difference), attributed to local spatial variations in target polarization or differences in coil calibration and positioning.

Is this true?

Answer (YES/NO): NO